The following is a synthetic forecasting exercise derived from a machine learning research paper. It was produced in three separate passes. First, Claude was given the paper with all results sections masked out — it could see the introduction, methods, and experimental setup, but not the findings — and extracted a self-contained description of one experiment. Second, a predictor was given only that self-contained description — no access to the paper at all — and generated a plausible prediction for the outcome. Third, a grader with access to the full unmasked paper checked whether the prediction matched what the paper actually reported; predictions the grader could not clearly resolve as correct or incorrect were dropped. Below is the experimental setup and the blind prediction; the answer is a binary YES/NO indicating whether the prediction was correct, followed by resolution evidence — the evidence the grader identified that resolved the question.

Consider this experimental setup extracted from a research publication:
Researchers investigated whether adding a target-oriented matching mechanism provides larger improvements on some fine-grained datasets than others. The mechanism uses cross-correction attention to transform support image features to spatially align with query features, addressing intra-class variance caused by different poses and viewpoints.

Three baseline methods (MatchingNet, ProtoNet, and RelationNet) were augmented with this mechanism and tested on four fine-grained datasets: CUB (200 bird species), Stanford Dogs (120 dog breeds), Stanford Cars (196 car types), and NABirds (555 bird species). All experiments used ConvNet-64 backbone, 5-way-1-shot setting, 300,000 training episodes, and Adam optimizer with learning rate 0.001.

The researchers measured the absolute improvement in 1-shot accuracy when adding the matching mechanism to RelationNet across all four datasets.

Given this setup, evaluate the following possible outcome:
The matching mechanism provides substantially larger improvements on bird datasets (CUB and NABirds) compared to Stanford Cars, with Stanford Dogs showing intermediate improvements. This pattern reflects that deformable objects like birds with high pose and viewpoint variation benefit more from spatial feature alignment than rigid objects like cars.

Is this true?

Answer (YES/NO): NO